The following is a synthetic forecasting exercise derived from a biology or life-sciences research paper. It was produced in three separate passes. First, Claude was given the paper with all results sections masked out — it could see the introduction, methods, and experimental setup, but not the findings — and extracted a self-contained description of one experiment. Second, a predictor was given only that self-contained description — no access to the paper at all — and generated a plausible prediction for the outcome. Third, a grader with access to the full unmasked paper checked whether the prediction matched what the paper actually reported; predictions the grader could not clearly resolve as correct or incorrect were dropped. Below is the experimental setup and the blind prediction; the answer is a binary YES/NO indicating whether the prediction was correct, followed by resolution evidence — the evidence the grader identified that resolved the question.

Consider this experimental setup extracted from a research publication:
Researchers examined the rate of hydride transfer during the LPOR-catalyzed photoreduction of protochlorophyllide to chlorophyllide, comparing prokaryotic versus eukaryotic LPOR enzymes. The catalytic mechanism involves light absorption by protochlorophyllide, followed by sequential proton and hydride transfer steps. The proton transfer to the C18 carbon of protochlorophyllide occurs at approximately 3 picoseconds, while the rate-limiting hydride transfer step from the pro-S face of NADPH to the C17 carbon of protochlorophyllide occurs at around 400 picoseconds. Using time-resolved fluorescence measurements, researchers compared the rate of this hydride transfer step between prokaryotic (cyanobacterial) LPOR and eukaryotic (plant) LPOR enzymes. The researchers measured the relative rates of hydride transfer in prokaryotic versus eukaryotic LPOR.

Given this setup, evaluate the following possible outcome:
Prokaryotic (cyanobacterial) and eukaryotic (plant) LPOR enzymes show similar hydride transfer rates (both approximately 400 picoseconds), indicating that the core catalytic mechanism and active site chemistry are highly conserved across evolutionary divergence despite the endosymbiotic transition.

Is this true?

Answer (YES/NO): NO